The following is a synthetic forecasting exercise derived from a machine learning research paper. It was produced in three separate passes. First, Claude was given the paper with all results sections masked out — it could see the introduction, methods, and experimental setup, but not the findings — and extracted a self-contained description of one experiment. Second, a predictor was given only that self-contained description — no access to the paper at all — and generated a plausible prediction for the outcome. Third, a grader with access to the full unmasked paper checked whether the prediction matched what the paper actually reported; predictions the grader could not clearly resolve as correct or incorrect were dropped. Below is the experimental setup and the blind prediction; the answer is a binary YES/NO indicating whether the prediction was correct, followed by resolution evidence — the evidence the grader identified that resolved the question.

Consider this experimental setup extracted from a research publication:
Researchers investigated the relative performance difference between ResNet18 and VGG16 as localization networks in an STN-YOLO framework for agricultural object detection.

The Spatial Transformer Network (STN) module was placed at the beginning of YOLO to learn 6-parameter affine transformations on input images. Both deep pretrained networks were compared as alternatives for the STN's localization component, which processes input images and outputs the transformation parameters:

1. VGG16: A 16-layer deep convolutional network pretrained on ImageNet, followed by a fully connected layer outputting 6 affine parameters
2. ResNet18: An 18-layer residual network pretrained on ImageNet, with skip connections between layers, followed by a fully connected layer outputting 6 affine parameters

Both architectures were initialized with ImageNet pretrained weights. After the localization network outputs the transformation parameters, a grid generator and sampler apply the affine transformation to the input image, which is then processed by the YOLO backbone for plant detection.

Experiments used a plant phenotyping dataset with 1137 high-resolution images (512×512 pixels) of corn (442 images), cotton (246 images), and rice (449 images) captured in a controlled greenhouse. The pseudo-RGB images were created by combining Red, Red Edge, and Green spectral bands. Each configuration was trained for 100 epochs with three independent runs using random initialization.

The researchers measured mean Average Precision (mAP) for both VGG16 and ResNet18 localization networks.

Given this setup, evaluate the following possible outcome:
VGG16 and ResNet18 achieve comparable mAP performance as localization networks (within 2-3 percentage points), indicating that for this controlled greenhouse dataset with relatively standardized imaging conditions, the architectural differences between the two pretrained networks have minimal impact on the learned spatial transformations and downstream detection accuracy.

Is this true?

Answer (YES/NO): YES